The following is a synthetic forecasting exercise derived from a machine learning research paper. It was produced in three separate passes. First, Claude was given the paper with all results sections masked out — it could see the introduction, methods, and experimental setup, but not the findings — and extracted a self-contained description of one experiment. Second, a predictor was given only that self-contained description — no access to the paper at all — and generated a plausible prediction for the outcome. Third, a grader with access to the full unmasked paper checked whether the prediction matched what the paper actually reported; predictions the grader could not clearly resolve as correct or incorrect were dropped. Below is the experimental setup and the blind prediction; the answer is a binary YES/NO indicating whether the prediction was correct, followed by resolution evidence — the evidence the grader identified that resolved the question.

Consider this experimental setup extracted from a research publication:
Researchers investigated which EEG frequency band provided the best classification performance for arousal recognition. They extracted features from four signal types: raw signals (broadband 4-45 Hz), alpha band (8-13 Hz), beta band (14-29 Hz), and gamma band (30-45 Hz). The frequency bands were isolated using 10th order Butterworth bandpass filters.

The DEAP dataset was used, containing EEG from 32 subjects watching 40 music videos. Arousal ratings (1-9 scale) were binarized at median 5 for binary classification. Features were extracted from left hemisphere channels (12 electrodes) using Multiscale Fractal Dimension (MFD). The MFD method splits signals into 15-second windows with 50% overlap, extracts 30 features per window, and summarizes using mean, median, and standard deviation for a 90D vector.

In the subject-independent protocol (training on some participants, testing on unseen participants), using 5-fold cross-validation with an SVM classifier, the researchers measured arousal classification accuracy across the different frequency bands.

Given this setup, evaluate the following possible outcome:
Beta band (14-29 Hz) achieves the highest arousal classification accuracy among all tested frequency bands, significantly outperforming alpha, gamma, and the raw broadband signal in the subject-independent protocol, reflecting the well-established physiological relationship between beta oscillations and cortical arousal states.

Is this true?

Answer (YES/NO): NO